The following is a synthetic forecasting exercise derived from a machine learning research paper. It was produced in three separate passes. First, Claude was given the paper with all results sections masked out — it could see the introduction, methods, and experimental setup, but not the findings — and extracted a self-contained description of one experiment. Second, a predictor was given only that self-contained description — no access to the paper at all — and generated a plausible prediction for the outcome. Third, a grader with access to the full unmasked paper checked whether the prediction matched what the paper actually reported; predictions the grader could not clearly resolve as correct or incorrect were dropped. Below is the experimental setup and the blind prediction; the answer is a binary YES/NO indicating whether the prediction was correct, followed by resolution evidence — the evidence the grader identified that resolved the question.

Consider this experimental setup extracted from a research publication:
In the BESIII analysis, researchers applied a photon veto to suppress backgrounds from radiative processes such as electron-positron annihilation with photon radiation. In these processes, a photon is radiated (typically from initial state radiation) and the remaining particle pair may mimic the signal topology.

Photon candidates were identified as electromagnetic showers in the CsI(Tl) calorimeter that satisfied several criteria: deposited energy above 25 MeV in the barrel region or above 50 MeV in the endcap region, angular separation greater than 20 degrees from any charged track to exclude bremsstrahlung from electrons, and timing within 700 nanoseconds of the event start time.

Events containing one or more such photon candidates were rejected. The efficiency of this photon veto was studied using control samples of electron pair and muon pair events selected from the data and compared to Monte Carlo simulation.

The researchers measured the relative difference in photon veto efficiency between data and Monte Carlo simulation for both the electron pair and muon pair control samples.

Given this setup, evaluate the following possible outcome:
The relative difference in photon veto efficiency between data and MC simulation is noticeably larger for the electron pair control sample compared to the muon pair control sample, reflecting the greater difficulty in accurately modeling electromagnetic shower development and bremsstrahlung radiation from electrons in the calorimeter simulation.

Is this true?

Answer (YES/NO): YES